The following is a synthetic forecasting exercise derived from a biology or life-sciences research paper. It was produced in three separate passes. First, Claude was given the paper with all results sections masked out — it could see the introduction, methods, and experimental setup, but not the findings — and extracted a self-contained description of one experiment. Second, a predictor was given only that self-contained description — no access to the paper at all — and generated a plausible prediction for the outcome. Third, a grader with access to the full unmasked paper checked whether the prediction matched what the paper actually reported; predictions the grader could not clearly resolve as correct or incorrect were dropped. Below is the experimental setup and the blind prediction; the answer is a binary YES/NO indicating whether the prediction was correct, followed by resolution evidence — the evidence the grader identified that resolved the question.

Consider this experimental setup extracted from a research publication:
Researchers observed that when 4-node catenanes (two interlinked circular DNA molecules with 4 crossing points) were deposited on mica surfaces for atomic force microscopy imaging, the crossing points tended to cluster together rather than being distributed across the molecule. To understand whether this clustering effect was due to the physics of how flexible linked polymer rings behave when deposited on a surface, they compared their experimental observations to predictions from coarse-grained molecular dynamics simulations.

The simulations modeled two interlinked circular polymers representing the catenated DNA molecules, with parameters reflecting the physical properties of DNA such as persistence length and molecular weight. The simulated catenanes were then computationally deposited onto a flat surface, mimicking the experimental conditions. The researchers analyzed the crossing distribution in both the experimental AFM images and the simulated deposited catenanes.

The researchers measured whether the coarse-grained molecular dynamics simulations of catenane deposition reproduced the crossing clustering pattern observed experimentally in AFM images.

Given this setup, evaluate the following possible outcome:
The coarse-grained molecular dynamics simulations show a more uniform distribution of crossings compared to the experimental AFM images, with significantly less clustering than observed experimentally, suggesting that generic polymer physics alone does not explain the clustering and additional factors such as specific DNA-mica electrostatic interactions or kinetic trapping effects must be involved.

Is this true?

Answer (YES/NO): NO